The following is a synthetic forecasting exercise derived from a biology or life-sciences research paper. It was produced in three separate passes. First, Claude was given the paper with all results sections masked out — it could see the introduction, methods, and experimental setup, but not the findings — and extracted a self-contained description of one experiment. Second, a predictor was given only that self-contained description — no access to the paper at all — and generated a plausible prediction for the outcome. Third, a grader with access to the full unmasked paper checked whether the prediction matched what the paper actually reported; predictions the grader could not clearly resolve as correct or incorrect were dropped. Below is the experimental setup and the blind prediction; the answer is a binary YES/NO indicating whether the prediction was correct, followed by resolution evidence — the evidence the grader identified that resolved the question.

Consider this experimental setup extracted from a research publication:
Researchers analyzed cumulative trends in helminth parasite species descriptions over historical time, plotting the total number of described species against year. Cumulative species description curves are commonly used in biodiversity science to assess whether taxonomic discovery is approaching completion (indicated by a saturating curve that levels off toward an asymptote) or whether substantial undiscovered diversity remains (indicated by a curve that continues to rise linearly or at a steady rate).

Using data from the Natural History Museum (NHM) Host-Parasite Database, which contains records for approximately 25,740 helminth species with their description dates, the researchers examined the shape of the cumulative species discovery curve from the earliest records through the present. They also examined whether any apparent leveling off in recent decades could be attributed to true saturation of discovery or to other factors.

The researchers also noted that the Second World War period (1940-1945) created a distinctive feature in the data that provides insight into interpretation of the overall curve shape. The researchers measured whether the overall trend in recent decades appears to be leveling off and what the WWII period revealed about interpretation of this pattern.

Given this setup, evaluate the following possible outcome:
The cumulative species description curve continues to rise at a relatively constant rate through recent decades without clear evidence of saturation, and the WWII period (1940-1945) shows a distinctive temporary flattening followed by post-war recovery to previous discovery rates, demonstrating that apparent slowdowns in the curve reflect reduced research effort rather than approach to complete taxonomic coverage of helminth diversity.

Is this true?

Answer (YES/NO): YES